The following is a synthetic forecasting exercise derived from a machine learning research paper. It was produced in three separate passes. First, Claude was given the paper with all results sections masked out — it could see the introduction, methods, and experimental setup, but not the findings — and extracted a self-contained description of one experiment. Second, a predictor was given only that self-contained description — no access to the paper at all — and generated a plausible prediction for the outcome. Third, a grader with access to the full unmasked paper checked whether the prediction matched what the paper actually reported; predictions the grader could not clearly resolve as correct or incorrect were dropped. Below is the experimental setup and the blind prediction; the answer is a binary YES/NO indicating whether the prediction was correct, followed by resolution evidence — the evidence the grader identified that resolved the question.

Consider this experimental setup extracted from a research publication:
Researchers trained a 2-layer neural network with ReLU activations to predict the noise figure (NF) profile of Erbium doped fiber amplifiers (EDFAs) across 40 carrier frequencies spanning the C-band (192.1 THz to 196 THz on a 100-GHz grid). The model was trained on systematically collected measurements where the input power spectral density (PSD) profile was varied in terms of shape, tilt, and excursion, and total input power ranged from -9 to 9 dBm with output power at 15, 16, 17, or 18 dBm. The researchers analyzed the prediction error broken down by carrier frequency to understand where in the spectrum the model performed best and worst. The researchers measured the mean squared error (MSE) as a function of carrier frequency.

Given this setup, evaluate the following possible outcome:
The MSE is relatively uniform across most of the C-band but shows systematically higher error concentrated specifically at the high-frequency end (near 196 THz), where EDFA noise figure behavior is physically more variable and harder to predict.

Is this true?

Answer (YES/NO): YES